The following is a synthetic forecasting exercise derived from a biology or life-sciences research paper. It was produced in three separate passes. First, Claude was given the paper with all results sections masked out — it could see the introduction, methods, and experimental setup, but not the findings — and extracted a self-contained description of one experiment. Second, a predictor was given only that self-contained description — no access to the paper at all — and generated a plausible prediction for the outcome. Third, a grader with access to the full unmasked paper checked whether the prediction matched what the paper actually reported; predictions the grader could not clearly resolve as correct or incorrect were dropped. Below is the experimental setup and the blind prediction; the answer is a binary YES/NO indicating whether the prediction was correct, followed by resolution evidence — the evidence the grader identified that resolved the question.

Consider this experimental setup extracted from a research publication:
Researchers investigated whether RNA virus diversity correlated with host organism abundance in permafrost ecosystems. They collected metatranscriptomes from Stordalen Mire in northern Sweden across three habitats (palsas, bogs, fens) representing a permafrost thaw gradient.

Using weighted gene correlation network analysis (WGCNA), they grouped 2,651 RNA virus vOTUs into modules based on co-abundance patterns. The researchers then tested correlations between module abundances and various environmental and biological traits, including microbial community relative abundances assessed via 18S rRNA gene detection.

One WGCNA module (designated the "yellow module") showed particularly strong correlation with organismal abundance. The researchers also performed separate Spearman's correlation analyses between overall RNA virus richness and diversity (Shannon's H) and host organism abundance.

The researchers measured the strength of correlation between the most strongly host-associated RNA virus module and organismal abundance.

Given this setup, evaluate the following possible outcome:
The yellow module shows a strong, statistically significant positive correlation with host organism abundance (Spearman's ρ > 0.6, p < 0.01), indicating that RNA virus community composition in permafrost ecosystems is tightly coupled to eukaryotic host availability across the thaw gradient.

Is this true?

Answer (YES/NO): YES